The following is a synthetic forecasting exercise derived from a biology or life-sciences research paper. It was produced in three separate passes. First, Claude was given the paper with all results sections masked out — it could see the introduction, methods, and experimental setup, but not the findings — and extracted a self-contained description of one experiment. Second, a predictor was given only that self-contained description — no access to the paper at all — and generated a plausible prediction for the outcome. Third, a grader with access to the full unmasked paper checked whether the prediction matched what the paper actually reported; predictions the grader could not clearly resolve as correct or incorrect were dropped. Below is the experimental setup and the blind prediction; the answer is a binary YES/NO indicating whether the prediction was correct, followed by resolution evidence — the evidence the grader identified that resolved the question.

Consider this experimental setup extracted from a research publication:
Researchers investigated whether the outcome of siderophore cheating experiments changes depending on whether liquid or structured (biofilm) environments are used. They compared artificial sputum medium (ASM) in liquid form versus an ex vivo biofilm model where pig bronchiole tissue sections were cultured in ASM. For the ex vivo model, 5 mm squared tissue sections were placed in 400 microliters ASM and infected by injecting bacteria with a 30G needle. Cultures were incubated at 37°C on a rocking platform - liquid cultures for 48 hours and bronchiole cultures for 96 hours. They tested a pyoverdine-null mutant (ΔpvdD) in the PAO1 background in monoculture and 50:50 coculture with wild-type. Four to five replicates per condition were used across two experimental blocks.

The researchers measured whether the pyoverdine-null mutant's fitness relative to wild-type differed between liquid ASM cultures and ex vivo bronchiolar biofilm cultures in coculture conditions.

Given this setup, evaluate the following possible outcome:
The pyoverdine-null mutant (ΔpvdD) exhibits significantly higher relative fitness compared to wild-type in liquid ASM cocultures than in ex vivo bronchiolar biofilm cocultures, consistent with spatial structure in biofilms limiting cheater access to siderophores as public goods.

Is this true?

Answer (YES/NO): NO